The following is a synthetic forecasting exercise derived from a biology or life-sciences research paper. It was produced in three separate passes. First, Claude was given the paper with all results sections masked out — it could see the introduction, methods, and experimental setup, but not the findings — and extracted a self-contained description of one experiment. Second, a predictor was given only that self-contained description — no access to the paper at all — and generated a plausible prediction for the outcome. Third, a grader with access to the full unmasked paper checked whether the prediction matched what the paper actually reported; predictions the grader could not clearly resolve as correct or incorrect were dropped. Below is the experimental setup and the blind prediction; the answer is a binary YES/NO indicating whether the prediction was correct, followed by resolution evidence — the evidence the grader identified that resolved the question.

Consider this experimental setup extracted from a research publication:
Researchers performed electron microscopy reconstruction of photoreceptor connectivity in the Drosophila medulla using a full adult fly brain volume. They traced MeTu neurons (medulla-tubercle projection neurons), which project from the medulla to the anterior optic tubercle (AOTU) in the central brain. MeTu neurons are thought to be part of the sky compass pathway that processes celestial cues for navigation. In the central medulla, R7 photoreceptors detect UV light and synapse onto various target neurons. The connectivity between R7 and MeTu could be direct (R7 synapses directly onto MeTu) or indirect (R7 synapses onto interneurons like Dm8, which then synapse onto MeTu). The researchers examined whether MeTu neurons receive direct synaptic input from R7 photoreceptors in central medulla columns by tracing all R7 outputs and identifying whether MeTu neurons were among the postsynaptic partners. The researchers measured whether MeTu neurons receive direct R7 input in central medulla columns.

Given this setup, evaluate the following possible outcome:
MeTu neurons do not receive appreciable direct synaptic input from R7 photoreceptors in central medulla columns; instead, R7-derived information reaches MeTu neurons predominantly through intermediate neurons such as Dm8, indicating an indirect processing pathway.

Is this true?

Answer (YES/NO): NO